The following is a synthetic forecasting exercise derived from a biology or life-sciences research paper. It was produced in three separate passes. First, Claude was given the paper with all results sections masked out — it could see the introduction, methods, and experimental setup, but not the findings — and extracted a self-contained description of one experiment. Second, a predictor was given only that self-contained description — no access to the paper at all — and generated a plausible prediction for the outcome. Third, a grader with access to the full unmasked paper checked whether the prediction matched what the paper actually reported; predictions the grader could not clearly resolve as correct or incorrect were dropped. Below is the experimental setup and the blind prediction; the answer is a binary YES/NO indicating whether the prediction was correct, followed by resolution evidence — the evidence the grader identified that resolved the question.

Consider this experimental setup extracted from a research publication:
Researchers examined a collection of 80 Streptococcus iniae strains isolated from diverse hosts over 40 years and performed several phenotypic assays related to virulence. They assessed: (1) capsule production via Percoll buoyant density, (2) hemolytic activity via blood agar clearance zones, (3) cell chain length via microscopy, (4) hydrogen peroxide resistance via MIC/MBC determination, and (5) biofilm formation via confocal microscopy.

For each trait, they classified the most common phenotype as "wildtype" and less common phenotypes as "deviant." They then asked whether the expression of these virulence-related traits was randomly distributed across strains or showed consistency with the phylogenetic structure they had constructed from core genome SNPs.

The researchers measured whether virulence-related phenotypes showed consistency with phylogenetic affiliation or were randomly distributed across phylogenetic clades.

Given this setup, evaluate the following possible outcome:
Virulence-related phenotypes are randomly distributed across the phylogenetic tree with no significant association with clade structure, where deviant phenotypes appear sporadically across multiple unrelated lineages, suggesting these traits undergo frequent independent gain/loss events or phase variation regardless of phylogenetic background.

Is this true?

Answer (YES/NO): NO